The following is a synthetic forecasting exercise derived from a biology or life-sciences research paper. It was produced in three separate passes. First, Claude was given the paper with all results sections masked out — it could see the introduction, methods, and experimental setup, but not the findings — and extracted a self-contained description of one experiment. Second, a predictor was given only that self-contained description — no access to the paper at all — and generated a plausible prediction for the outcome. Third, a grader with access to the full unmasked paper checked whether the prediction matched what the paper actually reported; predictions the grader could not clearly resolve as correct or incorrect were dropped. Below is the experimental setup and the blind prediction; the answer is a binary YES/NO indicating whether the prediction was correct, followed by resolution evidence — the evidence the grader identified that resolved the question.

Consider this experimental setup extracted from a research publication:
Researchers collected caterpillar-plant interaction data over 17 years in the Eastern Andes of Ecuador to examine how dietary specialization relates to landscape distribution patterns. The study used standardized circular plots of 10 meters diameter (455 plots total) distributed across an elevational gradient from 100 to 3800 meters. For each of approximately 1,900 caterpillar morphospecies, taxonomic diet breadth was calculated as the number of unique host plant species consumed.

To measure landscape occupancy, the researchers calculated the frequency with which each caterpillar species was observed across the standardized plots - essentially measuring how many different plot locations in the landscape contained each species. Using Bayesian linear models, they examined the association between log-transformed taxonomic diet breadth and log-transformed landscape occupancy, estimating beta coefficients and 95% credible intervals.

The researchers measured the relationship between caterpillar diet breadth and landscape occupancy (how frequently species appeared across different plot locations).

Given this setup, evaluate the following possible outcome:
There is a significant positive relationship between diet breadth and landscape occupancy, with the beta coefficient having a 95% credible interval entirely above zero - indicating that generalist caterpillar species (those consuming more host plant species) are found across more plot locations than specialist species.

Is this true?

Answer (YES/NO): YES